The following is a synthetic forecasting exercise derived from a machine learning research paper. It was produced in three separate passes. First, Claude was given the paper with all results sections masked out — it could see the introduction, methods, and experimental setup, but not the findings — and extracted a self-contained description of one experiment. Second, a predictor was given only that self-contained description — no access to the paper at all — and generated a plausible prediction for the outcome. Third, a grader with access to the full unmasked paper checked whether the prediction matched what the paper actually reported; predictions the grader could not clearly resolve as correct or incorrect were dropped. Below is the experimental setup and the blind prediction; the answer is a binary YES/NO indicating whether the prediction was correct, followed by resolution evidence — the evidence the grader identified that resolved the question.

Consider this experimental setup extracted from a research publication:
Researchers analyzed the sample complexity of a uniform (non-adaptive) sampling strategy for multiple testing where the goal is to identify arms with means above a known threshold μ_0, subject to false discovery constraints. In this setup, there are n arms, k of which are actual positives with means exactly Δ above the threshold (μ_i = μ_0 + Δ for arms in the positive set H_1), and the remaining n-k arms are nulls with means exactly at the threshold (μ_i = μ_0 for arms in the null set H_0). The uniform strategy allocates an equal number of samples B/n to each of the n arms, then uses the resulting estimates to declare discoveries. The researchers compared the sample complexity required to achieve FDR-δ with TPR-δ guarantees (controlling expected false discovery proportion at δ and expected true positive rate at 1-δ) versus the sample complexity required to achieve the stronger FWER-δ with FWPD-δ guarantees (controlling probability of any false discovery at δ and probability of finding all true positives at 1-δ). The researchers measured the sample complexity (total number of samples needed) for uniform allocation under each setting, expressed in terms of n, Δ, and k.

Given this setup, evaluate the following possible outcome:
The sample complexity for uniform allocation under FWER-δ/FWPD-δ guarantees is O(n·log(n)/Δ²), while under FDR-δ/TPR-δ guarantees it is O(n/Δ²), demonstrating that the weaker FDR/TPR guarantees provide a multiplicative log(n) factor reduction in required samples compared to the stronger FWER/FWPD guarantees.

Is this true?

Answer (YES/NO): NO